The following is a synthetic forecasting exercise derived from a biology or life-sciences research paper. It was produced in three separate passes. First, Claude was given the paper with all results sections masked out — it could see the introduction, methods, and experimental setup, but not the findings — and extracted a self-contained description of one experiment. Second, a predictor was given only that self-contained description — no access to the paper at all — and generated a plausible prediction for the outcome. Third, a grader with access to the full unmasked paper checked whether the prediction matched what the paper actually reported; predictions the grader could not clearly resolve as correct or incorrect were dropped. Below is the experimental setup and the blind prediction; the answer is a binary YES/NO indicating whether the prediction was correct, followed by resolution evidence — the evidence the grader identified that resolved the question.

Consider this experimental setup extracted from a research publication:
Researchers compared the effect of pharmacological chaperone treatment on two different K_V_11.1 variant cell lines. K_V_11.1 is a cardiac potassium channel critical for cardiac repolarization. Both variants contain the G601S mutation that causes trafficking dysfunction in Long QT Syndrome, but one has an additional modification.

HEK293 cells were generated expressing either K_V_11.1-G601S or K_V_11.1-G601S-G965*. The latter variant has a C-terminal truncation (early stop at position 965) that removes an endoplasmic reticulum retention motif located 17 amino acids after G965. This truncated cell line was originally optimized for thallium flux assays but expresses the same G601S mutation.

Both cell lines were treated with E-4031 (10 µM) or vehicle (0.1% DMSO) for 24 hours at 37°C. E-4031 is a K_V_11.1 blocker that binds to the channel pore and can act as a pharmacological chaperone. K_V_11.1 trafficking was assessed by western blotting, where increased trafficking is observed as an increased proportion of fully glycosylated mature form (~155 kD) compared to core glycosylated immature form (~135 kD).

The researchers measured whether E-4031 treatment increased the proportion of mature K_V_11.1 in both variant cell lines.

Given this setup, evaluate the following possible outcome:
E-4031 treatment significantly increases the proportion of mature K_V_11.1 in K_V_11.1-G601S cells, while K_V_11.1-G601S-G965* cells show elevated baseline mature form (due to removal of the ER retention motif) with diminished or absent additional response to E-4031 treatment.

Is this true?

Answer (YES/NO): NO